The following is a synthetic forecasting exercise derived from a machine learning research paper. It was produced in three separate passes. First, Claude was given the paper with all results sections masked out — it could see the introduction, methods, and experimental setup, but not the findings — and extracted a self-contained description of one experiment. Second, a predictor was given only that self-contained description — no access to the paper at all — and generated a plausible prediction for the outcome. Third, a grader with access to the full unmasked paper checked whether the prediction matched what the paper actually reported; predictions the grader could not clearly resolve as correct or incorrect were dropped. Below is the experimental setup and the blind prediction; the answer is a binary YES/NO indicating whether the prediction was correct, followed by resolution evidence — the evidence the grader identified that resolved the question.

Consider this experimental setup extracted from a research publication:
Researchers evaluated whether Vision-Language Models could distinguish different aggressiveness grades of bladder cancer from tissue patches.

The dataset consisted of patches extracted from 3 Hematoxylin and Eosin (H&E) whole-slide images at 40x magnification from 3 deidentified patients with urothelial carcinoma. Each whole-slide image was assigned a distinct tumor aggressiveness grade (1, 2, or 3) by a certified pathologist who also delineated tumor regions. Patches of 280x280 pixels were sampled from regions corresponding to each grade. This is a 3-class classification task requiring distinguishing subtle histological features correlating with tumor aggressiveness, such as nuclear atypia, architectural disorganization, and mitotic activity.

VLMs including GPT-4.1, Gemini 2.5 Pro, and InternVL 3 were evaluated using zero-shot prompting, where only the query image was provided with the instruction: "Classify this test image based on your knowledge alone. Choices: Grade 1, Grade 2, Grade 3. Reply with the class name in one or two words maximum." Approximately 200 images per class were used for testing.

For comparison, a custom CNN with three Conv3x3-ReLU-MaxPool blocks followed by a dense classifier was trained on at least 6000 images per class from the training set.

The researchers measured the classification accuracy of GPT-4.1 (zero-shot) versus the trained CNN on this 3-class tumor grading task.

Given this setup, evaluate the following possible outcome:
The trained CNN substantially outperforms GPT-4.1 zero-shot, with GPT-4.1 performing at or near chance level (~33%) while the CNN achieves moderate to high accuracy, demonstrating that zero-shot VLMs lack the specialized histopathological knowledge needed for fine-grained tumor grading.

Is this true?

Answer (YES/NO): YES